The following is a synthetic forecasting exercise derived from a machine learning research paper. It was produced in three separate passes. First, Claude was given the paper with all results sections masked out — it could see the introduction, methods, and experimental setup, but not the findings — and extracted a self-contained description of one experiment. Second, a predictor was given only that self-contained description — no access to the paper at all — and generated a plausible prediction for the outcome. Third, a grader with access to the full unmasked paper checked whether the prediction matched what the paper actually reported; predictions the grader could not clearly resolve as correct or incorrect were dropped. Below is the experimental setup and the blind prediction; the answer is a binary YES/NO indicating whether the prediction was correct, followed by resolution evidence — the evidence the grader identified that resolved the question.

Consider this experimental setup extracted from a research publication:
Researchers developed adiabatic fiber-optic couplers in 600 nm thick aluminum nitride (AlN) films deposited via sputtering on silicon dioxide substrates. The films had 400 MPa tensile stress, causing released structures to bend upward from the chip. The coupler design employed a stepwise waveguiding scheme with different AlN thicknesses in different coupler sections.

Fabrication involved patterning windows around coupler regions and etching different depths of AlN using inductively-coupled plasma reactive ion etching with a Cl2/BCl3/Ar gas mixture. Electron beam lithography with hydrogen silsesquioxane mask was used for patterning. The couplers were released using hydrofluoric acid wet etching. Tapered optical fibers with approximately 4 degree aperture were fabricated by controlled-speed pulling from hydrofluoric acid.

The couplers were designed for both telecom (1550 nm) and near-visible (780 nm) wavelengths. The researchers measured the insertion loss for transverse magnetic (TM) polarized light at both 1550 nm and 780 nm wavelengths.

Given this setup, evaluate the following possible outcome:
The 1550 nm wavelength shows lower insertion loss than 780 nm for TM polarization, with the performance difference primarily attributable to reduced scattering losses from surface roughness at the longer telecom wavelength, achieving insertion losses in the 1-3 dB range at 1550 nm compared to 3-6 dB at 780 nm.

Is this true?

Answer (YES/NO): NO